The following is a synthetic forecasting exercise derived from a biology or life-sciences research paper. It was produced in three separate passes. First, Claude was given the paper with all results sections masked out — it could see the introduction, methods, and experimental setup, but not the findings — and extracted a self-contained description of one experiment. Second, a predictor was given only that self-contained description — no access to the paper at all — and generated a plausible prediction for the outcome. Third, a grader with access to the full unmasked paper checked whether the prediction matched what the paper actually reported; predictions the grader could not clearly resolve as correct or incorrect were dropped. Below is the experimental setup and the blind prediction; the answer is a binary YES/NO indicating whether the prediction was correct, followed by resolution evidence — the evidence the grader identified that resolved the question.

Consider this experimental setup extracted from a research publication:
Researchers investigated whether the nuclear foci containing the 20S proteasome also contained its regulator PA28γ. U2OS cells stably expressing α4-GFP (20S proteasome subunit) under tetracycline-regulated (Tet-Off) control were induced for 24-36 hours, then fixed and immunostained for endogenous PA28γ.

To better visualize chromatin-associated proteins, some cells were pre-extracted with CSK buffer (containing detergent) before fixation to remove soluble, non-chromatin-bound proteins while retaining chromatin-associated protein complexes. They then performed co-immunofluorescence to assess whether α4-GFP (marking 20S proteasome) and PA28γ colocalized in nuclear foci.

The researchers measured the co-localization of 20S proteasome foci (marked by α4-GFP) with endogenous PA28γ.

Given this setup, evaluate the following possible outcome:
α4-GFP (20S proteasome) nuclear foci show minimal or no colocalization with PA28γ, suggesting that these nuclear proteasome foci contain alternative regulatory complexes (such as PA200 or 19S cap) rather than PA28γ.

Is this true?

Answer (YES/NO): NO